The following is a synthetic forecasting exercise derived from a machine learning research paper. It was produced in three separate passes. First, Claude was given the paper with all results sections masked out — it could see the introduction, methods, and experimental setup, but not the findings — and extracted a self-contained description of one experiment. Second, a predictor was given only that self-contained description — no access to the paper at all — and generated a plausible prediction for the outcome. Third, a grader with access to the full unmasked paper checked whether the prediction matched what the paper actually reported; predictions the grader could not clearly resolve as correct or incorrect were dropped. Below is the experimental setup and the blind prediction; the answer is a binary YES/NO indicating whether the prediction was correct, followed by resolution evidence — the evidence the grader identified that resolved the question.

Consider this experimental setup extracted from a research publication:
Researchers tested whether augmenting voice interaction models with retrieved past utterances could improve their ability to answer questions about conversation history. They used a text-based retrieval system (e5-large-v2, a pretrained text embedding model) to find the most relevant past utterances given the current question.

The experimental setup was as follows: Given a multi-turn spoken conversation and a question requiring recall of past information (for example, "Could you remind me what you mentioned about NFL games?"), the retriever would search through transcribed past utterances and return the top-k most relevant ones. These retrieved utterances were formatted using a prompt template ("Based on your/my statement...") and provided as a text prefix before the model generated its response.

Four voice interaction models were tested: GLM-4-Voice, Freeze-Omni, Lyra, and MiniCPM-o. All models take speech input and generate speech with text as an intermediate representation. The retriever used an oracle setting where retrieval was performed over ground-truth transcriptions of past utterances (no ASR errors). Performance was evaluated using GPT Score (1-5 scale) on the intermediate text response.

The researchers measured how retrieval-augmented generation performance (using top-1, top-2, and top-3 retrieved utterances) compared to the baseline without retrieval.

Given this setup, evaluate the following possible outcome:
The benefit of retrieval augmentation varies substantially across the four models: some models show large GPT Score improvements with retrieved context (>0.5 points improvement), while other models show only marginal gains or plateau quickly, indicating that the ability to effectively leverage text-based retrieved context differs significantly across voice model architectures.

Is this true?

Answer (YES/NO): NO